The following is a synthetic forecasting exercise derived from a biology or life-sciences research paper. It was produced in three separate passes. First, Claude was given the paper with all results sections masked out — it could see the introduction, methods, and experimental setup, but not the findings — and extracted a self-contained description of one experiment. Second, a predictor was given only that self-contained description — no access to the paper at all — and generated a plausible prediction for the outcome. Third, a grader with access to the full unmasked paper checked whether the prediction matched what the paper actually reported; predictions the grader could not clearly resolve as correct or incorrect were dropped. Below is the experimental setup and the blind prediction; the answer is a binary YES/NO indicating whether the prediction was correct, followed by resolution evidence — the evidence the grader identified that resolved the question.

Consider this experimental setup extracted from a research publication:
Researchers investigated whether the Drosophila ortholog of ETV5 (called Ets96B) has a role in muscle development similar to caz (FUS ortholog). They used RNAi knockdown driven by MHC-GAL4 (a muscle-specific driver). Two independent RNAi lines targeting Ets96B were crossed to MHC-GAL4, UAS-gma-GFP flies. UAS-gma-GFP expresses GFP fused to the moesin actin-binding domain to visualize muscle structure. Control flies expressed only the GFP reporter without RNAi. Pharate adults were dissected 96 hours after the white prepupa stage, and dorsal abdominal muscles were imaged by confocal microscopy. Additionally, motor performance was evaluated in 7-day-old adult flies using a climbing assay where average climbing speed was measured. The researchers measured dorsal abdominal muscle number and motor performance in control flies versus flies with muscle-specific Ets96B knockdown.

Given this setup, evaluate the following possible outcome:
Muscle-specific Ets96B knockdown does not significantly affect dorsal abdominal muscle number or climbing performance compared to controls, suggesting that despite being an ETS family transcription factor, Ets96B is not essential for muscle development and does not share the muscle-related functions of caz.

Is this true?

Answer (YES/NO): NO